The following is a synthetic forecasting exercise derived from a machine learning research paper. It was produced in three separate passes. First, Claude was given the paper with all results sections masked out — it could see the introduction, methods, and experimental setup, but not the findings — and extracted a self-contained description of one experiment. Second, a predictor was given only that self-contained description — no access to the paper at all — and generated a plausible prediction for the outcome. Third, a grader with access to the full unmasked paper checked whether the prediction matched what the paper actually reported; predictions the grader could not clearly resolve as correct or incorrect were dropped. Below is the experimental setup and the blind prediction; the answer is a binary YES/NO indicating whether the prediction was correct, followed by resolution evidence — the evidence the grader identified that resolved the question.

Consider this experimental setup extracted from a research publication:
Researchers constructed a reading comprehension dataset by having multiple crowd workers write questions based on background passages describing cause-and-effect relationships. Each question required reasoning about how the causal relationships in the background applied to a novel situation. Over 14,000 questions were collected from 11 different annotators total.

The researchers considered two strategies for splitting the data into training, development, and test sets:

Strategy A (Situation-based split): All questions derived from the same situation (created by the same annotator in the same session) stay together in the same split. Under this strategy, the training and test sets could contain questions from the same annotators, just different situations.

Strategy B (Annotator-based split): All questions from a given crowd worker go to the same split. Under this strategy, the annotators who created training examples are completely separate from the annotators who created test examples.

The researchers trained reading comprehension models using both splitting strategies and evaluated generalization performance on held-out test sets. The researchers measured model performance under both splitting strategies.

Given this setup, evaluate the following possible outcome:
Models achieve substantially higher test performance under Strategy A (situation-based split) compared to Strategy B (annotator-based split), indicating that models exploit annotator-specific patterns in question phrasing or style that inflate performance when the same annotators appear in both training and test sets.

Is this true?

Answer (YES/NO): YES